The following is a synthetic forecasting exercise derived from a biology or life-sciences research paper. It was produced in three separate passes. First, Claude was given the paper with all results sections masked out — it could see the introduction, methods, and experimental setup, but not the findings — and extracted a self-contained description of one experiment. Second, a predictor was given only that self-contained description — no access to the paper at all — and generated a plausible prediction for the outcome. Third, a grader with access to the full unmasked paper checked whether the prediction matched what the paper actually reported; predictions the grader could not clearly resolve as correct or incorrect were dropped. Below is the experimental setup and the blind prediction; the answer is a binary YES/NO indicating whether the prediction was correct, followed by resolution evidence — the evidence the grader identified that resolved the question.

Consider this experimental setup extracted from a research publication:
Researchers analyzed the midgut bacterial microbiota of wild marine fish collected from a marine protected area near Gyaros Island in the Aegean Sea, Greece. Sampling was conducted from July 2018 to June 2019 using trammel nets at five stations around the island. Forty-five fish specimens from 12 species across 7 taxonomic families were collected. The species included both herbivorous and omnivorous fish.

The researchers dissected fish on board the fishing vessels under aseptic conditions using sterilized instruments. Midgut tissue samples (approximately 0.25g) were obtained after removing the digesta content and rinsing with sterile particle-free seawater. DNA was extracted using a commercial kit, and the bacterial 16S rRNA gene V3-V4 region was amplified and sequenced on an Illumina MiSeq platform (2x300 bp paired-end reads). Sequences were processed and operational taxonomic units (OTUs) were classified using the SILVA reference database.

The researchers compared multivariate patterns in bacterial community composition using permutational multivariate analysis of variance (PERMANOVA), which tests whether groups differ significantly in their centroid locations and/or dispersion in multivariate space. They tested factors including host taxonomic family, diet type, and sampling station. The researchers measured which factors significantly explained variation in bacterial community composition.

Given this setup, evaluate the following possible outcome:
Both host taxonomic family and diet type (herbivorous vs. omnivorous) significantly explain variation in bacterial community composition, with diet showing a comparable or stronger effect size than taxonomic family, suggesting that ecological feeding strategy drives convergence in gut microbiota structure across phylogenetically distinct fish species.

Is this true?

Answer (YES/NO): NO